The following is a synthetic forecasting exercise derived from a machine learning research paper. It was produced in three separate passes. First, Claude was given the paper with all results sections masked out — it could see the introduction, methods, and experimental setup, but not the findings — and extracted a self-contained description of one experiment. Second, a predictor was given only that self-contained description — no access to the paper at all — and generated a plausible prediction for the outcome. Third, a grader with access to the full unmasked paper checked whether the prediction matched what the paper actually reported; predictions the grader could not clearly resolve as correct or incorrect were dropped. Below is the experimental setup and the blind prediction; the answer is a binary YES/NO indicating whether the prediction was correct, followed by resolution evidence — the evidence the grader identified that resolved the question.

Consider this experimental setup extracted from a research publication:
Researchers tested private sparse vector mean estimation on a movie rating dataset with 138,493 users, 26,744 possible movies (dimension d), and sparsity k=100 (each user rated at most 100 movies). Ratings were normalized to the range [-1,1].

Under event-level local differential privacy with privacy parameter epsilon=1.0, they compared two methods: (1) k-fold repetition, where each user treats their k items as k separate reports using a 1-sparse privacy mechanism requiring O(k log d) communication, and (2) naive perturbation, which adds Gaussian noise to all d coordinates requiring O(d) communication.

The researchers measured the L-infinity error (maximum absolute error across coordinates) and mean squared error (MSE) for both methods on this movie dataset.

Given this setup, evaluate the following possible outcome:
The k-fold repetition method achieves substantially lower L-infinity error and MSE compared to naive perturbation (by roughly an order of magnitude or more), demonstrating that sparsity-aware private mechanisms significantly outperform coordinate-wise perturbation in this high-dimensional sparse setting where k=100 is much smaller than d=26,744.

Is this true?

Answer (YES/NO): NO